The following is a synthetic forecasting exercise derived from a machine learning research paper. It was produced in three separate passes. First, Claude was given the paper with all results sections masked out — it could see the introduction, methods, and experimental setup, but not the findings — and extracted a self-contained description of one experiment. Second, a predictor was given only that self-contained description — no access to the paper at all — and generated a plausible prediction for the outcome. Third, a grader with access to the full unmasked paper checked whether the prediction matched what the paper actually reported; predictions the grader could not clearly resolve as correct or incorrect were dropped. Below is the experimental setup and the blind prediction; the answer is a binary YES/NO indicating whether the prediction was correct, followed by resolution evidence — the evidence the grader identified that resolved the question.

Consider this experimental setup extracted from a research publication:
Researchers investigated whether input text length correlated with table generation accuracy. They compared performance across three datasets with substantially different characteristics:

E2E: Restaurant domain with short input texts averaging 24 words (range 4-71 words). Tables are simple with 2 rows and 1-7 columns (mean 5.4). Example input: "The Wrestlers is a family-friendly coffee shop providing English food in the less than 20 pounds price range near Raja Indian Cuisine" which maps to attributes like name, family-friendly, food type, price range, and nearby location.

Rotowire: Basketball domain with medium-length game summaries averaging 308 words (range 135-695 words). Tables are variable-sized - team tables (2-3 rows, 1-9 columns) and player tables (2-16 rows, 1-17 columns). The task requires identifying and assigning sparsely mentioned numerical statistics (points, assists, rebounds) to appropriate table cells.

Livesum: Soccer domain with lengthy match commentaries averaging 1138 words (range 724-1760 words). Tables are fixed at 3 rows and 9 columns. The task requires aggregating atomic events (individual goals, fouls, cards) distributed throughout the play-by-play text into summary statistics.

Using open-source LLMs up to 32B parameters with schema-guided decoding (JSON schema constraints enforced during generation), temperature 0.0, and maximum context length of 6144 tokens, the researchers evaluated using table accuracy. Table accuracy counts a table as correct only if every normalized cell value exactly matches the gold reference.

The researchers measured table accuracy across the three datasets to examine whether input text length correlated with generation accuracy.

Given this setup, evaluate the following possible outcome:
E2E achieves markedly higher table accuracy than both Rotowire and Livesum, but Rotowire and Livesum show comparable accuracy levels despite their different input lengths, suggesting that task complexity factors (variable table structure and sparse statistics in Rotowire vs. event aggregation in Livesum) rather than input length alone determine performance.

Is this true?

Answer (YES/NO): NO